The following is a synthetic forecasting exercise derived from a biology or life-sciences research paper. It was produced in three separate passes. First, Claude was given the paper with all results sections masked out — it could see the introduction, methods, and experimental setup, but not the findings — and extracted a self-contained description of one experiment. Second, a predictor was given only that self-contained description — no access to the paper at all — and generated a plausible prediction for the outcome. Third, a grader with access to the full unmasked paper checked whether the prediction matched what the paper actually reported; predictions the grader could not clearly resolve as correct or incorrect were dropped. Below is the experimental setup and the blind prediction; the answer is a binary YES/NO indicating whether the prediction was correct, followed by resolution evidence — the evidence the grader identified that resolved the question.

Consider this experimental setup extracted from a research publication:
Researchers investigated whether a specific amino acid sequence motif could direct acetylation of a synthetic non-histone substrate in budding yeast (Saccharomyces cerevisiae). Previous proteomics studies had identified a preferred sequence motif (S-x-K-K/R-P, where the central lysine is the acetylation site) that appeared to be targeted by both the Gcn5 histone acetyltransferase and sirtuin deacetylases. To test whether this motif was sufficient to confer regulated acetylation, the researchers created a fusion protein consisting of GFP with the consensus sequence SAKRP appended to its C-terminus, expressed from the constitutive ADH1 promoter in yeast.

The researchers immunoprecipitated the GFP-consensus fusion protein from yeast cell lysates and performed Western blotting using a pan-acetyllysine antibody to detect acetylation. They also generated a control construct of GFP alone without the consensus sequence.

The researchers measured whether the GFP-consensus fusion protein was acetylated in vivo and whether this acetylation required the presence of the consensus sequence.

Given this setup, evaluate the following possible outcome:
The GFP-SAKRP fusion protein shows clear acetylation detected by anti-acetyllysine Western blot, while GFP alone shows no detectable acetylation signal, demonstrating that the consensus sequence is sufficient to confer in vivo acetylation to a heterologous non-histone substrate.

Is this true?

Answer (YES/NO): YES